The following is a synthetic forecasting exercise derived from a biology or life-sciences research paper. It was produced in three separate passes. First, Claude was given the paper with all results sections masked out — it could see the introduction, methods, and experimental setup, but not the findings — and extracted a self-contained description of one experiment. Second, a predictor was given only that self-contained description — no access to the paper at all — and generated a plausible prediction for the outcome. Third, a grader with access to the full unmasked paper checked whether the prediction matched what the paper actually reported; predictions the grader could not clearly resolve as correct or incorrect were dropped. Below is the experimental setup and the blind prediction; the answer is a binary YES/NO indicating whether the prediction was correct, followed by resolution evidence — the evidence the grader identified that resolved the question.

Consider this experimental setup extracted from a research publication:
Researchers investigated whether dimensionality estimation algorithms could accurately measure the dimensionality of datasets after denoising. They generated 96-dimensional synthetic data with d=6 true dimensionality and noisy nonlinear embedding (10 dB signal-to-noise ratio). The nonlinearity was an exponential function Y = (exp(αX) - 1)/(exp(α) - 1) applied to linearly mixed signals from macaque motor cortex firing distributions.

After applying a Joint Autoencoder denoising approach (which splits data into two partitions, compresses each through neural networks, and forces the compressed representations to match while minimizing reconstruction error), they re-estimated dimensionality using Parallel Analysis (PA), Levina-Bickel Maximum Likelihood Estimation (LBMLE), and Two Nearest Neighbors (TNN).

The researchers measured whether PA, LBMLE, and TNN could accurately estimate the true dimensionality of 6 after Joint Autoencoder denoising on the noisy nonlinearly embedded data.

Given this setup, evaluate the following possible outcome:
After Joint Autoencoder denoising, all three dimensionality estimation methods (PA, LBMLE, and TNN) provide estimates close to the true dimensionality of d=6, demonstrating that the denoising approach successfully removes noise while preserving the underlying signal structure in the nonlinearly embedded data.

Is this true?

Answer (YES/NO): NO